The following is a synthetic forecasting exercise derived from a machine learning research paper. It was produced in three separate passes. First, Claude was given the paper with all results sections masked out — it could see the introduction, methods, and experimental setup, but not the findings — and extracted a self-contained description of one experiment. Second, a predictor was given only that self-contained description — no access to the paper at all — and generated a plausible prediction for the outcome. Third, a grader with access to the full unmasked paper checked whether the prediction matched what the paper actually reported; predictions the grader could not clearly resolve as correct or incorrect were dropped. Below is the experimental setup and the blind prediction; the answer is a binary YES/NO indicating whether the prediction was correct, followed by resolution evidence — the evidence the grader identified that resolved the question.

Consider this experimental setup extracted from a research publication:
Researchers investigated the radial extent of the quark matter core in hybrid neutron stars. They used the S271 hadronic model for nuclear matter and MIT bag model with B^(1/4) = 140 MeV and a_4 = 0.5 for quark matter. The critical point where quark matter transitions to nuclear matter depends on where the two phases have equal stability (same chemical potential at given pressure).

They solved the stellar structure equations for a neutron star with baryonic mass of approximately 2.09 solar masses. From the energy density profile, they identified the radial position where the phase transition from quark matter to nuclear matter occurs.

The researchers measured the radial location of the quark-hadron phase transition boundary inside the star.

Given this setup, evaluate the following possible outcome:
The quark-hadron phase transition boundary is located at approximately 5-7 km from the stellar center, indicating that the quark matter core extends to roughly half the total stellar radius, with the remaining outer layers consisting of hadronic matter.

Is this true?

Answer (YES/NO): NO